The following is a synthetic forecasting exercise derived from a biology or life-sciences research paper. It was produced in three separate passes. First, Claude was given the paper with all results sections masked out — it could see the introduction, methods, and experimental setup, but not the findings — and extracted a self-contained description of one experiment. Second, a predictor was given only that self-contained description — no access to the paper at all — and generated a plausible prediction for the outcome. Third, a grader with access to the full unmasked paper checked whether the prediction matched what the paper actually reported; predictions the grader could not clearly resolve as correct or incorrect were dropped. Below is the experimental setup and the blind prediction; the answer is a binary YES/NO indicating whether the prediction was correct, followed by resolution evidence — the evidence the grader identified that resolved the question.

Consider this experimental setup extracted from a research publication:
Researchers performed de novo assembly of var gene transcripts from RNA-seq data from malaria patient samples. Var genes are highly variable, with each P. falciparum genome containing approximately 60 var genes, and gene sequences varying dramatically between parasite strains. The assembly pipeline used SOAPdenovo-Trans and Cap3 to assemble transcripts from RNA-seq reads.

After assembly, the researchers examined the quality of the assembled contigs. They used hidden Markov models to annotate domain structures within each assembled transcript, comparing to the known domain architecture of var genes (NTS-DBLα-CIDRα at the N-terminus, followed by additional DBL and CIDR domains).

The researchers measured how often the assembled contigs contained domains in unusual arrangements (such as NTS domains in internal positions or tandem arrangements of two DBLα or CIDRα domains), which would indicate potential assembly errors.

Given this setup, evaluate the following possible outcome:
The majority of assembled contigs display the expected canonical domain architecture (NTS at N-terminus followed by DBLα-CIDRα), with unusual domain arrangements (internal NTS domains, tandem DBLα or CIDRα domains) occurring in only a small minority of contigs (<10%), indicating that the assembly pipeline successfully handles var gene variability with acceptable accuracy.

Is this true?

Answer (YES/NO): YES